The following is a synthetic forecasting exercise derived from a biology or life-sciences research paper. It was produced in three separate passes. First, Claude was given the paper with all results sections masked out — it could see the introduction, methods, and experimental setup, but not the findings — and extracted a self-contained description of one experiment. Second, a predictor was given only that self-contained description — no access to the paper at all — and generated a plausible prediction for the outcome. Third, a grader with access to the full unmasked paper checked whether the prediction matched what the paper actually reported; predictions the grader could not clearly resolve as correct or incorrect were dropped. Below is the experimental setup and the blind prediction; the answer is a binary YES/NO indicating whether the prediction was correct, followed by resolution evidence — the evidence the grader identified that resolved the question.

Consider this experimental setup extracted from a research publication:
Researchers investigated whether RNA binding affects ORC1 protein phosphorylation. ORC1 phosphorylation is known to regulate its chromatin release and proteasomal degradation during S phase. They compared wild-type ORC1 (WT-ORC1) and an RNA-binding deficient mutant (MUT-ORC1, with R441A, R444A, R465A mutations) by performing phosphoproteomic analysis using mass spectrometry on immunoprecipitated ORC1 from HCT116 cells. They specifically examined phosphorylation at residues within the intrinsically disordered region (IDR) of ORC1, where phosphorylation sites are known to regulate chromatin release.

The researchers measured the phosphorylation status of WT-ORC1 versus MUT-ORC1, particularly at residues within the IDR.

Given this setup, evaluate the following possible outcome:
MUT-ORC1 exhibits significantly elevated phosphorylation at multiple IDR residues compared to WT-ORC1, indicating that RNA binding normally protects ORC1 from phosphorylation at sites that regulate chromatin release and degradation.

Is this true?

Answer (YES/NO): NO